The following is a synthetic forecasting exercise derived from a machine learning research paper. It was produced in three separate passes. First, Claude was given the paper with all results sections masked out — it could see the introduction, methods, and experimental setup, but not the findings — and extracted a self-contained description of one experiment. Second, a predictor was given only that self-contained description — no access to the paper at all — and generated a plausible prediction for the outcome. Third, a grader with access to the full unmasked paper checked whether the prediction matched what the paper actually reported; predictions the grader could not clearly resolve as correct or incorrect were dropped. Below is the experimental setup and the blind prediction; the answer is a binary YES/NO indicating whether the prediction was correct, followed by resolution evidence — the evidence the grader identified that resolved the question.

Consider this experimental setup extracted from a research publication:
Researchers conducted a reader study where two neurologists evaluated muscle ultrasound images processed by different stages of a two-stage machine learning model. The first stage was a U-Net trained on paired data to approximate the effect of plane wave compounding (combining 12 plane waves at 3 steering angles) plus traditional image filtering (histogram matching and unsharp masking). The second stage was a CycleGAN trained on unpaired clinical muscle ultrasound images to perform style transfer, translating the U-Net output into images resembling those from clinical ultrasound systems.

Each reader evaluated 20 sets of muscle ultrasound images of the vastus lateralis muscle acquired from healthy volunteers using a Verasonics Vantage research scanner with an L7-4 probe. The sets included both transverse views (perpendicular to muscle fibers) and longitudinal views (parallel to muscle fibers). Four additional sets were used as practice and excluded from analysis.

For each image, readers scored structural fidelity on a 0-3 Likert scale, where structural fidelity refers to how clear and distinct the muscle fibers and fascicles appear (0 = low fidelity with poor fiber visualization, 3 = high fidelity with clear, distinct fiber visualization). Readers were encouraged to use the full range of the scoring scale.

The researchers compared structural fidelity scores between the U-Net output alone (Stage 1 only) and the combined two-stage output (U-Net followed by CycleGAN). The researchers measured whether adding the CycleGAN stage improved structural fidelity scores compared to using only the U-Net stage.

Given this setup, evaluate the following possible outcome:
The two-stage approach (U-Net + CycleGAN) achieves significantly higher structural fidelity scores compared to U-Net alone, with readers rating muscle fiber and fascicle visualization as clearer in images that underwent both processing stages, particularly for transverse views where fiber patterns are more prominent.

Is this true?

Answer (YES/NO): NO